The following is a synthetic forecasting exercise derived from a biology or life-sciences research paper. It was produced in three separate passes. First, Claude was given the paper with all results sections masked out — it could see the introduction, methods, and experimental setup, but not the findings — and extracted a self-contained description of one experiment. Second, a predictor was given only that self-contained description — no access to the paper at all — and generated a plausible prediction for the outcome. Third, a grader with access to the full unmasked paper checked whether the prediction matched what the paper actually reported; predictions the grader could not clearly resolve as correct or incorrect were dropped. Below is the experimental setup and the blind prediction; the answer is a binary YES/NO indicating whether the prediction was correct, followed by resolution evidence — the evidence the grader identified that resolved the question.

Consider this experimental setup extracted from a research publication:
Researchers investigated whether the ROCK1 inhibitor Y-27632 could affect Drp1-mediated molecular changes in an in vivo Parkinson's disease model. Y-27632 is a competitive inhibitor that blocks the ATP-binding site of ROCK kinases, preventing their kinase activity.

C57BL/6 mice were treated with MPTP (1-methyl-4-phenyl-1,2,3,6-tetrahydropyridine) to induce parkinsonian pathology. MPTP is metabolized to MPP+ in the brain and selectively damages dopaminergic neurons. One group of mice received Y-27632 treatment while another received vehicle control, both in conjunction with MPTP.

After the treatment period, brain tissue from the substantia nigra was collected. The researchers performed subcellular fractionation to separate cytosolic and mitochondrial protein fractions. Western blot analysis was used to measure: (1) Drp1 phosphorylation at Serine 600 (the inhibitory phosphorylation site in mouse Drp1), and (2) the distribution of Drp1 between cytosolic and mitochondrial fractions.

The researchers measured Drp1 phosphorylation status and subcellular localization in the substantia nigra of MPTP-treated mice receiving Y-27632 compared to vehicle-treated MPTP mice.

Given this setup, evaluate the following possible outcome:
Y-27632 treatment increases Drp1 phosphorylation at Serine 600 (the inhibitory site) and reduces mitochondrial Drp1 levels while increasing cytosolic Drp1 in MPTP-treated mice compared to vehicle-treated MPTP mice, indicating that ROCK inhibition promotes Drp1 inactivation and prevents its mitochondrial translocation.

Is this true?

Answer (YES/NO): YES